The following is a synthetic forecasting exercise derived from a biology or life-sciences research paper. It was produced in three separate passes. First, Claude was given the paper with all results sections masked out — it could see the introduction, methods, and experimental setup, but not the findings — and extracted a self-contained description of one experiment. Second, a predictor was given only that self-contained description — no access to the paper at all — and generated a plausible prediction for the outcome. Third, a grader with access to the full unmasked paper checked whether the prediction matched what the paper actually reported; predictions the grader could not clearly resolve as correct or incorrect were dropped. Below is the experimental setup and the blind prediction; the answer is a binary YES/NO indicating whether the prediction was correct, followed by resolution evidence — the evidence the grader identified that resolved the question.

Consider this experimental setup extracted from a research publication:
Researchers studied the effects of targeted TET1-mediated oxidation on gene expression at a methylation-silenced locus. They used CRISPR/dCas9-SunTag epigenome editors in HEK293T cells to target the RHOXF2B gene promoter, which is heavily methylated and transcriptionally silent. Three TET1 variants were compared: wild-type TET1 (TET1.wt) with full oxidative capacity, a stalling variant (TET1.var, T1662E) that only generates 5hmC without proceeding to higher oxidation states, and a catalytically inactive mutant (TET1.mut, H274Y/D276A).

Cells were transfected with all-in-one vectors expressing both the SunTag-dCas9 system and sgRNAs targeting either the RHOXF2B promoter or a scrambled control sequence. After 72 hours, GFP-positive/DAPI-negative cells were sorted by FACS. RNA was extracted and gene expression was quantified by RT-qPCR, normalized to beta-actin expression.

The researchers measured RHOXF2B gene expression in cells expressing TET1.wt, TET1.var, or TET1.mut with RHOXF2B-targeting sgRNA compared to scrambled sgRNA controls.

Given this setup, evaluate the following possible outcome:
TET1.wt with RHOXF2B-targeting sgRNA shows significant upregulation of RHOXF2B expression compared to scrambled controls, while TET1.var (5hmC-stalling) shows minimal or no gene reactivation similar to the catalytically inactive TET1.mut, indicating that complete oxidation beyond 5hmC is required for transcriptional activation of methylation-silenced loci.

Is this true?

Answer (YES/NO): NO